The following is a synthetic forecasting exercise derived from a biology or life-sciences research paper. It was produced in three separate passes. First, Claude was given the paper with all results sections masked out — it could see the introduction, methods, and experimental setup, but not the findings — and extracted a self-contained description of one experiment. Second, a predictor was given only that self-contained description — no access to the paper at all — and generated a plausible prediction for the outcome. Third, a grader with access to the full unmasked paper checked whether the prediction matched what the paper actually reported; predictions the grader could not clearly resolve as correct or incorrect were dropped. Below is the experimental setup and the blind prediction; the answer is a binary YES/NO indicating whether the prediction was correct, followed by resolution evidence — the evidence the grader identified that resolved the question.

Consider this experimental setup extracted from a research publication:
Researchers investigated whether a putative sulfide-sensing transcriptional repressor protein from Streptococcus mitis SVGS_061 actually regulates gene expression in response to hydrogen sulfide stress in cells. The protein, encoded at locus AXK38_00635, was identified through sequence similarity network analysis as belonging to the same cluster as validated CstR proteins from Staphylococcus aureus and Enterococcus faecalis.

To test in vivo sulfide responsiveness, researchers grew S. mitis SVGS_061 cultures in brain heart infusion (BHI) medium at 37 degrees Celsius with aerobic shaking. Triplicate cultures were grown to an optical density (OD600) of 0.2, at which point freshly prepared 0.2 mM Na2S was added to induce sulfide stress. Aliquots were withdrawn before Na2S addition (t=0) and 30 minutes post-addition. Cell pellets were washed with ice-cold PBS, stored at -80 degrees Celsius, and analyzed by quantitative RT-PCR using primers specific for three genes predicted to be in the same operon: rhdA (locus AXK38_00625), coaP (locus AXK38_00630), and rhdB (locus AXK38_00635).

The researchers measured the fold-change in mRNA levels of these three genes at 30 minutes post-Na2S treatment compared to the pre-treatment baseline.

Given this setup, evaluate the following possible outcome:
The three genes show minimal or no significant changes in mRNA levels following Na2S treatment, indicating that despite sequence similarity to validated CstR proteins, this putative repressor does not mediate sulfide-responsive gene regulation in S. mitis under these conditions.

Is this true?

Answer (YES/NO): NO